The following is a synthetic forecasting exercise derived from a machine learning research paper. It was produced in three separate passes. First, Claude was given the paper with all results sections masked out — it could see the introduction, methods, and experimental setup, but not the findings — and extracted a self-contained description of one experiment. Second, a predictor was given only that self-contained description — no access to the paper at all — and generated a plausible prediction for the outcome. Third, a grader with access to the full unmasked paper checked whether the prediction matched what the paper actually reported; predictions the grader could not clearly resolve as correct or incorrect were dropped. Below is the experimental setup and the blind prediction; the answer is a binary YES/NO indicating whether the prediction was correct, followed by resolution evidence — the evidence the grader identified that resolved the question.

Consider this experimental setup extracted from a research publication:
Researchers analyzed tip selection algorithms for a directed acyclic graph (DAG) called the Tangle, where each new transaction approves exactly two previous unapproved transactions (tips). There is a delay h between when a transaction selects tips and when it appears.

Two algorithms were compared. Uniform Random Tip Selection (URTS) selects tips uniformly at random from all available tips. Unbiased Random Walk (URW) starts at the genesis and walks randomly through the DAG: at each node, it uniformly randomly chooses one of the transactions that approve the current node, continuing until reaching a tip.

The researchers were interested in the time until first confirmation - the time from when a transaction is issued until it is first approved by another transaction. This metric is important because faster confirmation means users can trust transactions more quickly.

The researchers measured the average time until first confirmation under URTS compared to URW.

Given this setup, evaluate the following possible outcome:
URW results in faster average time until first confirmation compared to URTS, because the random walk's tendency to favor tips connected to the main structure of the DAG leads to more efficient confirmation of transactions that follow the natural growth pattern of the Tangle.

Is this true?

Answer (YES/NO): NO